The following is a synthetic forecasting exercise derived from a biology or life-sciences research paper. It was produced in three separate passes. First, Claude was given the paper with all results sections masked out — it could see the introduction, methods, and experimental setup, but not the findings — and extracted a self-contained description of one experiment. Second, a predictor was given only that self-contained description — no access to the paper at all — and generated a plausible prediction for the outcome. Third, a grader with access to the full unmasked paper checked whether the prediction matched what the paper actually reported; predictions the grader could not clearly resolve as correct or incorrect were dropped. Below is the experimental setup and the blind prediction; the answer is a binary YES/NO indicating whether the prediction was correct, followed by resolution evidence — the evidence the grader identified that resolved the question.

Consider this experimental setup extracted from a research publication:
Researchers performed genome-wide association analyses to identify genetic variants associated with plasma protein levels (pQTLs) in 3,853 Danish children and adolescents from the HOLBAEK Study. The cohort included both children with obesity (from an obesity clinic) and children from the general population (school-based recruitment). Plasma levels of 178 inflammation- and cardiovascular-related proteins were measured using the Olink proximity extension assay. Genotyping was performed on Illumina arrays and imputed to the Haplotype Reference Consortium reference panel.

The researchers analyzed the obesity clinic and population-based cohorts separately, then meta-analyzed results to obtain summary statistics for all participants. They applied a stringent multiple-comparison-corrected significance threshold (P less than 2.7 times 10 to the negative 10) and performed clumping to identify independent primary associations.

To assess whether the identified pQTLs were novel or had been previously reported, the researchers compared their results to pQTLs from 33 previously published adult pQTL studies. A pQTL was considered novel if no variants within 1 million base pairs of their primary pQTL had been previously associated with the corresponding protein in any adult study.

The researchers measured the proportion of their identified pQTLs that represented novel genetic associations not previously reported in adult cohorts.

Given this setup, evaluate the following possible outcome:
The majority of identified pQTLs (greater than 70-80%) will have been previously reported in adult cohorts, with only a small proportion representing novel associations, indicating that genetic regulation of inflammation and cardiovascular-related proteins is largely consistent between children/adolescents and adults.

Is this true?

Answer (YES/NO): YES